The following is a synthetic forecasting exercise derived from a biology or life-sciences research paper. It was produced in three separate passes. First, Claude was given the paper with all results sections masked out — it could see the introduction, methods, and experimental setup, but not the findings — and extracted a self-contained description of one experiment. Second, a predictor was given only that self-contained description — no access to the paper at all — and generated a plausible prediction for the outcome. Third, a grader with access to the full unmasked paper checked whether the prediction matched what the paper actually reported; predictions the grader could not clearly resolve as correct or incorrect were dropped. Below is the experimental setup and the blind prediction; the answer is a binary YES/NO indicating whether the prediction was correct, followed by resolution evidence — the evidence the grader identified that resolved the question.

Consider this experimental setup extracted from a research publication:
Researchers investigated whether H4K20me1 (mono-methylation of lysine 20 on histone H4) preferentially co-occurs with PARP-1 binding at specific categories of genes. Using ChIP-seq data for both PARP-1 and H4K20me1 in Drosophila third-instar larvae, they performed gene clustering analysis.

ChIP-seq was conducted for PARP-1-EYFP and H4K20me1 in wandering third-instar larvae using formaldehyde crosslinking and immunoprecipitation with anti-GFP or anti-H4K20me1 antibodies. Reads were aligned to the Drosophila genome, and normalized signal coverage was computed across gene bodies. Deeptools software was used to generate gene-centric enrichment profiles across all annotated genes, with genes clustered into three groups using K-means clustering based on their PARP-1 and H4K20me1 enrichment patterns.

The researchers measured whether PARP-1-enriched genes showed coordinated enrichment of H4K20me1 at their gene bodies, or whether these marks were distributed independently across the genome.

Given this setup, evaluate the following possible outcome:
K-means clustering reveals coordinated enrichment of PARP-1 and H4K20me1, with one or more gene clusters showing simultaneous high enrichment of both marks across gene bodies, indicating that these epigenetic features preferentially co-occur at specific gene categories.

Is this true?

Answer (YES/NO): NO